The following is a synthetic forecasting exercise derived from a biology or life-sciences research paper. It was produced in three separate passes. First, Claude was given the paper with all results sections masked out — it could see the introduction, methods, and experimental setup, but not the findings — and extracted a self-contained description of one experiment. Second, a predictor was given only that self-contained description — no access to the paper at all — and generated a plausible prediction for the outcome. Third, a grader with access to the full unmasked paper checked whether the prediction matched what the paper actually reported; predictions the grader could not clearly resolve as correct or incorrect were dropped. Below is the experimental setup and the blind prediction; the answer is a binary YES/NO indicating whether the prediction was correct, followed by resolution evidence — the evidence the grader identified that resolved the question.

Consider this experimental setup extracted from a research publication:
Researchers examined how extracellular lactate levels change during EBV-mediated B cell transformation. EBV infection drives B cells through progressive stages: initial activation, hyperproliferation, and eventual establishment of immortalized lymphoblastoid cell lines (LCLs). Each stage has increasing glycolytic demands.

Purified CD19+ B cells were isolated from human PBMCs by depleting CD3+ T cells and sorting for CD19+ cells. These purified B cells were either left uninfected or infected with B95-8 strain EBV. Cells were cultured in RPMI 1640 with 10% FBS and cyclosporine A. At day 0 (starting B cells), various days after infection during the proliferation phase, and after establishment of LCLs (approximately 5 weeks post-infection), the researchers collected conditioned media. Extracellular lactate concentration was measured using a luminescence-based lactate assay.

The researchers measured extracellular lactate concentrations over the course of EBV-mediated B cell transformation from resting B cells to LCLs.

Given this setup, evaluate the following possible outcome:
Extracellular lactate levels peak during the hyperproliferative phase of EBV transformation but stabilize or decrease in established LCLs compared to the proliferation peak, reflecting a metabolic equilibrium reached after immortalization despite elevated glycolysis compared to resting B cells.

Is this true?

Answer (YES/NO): NO